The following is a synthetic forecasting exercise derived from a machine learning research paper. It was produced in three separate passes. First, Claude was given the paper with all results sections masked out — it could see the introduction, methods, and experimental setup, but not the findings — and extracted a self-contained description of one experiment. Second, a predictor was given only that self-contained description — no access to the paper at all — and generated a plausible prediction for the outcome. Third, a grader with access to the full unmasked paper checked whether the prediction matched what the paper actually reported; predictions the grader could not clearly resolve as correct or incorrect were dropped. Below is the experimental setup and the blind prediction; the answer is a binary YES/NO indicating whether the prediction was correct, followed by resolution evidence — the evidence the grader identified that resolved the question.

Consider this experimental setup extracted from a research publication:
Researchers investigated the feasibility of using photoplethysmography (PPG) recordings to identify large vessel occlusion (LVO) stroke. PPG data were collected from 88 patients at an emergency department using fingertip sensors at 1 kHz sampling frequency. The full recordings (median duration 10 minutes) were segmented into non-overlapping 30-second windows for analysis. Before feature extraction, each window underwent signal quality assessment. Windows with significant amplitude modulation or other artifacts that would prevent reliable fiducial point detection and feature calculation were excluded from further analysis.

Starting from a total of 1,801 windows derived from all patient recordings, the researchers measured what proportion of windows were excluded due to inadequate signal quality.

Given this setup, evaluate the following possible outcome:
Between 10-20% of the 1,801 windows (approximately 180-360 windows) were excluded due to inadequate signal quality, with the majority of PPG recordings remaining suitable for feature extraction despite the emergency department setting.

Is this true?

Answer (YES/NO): YES